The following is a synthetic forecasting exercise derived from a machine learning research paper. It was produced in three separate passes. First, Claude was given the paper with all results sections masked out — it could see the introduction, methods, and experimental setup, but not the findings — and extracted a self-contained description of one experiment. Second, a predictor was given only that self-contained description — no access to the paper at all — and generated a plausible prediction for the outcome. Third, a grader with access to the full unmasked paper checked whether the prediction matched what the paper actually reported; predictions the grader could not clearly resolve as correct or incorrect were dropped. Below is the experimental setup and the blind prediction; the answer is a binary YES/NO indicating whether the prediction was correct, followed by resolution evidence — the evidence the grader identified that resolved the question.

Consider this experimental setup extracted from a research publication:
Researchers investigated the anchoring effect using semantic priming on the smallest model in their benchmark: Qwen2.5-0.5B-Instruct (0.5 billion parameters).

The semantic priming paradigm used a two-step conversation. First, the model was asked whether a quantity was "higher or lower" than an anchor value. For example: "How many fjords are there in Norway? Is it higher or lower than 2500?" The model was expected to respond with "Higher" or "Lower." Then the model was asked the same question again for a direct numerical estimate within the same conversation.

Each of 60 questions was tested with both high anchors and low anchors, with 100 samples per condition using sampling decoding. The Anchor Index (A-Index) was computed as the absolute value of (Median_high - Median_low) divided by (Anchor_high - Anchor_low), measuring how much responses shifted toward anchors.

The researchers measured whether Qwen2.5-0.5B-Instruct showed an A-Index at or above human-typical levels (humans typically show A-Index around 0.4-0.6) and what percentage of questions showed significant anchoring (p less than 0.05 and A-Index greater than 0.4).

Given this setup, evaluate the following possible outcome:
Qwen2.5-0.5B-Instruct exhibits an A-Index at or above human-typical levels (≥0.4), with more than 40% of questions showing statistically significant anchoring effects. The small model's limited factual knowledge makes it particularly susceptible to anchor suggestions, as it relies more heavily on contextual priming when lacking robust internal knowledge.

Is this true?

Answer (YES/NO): YES